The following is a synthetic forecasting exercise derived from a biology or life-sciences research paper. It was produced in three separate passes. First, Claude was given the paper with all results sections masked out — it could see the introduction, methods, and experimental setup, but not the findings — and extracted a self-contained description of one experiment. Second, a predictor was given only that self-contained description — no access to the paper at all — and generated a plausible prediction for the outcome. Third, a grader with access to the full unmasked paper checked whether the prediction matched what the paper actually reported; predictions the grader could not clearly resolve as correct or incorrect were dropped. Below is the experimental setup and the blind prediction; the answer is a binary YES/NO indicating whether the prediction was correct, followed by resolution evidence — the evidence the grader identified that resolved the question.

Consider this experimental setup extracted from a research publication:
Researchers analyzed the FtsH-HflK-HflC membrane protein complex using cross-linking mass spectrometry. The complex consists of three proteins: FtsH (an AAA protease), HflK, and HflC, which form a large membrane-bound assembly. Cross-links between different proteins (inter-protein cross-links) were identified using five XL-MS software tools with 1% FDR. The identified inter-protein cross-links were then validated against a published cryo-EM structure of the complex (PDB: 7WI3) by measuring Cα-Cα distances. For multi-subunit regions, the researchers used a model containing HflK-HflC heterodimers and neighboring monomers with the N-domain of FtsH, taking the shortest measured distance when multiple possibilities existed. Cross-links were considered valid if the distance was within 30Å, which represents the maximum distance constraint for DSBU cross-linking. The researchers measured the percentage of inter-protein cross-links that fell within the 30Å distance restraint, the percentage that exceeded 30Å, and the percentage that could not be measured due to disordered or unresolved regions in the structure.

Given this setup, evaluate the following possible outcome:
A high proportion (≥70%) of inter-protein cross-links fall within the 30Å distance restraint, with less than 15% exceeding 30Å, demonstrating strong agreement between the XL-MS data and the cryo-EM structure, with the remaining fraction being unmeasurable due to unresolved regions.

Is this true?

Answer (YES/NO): NO